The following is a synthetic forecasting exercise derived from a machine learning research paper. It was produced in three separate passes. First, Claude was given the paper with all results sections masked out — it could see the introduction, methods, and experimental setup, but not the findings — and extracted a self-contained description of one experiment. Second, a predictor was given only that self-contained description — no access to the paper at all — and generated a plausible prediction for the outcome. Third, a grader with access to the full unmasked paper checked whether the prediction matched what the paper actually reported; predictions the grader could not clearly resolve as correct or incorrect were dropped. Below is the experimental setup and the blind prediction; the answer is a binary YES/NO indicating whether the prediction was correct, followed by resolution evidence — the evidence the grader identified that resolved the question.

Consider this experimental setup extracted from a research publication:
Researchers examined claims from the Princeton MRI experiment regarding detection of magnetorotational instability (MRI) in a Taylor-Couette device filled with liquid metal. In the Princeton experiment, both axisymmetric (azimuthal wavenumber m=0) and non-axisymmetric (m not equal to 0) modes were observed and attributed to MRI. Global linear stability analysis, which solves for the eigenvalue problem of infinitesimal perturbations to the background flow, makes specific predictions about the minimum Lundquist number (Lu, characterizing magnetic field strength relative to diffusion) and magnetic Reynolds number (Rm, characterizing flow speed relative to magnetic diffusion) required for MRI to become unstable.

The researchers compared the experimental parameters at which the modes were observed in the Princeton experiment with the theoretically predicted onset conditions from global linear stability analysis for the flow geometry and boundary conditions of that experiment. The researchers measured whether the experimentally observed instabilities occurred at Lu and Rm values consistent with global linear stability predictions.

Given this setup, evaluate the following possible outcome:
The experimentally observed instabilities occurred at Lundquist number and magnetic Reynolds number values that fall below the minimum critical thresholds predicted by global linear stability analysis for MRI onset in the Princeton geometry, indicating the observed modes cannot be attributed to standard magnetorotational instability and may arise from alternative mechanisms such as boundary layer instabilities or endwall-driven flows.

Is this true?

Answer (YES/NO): YES